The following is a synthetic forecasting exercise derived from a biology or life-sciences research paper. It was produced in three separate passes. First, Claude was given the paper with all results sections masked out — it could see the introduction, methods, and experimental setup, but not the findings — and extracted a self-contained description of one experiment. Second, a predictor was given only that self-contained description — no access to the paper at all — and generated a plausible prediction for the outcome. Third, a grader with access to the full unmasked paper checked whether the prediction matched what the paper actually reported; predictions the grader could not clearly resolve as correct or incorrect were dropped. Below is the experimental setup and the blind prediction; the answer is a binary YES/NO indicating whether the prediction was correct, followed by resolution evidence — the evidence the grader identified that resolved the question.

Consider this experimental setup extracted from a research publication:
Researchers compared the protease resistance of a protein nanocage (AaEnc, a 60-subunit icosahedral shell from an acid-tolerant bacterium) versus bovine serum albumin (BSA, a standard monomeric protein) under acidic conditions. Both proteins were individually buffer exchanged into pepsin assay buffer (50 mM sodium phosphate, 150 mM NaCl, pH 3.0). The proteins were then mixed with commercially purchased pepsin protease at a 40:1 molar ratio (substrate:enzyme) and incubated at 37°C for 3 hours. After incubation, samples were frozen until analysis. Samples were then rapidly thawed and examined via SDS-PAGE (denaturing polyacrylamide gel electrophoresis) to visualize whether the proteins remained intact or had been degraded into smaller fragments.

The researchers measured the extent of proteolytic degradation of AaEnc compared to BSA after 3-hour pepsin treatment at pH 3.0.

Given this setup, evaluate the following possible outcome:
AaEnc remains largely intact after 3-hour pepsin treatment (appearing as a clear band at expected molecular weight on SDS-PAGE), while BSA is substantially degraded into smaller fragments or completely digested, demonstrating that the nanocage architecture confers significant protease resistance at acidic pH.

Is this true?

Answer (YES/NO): YES